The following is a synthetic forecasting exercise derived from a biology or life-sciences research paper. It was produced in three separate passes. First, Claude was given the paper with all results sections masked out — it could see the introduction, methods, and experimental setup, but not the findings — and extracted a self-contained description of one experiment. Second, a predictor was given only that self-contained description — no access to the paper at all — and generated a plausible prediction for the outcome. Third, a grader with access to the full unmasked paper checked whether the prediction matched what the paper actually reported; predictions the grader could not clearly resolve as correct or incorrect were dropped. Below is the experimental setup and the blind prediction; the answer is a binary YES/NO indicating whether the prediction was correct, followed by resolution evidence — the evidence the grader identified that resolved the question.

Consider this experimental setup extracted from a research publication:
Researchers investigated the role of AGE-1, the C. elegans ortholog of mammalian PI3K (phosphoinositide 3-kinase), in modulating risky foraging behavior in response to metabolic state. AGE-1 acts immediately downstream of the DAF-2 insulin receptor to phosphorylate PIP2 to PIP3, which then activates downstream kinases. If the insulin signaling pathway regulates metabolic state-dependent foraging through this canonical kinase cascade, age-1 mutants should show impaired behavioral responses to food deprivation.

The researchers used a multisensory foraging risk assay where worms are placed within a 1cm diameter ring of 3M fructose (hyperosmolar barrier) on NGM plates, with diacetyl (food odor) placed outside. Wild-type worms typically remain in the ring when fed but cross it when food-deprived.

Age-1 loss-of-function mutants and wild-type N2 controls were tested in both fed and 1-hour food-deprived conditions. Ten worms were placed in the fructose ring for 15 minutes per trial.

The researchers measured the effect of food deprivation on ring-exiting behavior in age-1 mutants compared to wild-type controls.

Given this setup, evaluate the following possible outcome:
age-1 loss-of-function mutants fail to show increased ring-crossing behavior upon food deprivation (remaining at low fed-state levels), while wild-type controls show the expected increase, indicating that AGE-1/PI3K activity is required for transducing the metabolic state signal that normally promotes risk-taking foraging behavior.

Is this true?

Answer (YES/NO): NO